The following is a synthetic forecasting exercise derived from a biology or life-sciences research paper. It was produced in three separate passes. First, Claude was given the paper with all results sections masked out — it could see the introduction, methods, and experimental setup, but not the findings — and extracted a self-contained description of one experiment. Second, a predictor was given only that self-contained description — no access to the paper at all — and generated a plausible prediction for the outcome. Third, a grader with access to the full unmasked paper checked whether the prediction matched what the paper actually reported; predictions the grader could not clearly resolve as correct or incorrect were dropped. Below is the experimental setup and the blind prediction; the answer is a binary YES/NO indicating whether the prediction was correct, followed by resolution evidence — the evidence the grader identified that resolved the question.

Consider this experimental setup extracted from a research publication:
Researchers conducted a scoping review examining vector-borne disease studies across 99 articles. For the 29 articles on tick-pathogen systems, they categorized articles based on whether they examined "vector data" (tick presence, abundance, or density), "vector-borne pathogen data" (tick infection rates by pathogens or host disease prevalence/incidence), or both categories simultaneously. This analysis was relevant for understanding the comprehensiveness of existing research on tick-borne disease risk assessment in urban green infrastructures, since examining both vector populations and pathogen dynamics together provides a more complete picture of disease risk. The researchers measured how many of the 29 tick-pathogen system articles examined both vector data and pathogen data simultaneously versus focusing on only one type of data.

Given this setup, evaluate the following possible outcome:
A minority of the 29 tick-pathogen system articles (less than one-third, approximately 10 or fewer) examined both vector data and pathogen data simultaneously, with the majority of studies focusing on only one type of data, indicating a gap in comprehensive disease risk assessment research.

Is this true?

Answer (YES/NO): NO